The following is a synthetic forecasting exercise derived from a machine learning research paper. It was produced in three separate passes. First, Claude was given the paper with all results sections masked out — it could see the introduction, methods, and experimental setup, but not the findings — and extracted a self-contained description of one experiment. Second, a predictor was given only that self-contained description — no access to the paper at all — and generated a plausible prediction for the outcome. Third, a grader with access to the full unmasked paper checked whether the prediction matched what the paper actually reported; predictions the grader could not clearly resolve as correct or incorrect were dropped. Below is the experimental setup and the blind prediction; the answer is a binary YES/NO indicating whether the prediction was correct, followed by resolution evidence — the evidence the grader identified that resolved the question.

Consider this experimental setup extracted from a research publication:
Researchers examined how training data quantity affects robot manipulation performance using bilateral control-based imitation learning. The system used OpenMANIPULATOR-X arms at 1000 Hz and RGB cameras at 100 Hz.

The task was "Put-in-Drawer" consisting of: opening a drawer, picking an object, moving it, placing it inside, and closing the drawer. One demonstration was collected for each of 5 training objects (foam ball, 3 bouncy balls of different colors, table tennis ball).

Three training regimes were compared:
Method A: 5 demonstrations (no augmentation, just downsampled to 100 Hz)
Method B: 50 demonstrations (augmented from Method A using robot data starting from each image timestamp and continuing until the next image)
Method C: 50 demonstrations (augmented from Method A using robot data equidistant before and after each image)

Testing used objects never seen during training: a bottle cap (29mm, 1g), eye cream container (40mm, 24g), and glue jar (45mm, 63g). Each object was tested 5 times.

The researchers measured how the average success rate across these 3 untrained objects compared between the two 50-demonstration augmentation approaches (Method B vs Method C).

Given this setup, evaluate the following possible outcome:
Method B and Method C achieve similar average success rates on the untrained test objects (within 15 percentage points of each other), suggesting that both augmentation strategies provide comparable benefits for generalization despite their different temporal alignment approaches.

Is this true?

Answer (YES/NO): NO